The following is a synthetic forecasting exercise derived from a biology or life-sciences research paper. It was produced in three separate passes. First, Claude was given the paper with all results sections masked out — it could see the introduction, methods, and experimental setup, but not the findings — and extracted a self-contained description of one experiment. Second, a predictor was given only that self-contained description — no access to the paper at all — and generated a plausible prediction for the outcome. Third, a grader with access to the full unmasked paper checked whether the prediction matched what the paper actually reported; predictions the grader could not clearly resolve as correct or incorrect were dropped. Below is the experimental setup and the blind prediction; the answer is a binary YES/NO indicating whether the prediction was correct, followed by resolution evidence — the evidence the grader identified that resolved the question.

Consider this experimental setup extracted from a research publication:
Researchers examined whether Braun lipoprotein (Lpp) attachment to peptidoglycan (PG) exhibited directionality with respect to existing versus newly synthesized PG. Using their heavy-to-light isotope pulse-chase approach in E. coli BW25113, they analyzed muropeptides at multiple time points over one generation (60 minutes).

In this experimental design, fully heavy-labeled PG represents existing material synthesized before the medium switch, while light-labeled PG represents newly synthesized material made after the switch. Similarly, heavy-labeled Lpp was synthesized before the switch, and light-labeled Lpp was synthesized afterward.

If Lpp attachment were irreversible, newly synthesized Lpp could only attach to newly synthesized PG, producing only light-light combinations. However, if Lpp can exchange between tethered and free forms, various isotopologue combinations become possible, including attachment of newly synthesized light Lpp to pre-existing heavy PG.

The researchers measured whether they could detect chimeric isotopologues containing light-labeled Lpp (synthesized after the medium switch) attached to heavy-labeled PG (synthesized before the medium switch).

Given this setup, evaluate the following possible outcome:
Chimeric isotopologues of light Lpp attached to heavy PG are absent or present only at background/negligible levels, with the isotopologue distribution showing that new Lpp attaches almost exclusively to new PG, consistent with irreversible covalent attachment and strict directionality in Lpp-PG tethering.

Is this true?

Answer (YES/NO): NO